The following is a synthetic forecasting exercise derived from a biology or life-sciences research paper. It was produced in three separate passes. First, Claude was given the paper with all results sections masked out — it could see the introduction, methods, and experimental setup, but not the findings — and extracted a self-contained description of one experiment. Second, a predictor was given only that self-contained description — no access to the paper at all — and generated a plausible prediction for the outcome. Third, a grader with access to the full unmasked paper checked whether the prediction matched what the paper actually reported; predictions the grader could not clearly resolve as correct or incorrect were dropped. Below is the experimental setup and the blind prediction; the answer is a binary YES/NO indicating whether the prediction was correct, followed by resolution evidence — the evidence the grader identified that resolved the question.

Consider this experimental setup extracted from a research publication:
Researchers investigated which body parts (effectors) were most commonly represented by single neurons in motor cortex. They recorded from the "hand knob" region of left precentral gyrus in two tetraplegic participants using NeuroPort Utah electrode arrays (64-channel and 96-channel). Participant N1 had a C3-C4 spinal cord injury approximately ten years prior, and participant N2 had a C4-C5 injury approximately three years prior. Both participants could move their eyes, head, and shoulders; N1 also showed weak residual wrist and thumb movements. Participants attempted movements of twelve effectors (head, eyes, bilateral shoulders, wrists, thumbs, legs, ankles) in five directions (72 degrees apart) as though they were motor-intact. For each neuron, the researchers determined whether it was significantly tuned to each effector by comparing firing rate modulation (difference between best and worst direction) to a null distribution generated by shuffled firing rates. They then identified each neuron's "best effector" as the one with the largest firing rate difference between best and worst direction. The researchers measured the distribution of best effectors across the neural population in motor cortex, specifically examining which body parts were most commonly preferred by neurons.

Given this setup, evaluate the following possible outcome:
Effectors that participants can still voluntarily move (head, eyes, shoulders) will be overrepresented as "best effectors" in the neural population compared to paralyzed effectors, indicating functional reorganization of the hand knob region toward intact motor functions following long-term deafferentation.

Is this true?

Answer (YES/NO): NO